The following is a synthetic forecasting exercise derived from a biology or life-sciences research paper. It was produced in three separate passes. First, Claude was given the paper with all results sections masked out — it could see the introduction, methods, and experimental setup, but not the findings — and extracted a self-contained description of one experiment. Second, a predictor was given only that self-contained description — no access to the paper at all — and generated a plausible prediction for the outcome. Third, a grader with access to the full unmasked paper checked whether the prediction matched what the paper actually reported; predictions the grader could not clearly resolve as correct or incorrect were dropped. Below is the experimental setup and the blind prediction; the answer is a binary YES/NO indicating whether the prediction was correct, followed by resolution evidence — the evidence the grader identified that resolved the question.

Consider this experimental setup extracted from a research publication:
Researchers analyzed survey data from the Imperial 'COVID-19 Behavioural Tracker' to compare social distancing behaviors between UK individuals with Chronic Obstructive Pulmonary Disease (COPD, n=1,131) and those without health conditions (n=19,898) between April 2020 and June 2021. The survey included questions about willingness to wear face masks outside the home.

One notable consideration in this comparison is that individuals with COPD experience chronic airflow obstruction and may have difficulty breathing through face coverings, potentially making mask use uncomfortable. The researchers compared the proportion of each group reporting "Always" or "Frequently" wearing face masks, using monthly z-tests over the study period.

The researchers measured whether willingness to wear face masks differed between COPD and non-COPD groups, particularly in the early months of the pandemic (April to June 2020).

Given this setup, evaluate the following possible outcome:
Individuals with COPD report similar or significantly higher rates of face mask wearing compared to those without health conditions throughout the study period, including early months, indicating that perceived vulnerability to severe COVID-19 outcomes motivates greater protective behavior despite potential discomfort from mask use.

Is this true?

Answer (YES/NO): YES